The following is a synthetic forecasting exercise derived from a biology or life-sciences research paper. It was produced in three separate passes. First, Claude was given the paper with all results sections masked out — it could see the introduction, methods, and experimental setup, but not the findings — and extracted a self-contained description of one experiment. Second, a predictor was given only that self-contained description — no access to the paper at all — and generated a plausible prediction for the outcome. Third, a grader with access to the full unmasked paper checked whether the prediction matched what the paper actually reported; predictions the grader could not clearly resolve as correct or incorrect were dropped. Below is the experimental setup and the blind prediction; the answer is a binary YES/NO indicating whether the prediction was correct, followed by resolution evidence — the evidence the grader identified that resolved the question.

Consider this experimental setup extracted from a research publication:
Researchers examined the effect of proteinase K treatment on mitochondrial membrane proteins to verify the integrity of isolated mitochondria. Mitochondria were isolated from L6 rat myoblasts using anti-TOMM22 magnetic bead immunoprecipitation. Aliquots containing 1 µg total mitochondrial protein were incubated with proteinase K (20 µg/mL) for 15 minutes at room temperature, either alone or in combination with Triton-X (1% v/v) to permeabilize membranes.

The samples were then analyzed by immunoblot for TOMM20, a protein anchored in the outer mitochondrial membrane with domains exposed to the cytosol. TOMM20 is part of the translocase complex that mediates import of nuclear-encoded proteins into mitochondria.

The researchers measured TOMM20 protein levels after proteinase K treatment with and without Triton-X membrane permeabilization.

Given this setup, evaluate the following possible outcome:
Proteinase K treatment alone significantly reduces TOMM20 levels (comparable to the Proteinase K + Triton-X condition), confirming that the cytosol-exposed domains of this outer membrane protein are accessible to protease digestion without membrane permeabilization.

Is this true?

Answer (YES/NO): YES